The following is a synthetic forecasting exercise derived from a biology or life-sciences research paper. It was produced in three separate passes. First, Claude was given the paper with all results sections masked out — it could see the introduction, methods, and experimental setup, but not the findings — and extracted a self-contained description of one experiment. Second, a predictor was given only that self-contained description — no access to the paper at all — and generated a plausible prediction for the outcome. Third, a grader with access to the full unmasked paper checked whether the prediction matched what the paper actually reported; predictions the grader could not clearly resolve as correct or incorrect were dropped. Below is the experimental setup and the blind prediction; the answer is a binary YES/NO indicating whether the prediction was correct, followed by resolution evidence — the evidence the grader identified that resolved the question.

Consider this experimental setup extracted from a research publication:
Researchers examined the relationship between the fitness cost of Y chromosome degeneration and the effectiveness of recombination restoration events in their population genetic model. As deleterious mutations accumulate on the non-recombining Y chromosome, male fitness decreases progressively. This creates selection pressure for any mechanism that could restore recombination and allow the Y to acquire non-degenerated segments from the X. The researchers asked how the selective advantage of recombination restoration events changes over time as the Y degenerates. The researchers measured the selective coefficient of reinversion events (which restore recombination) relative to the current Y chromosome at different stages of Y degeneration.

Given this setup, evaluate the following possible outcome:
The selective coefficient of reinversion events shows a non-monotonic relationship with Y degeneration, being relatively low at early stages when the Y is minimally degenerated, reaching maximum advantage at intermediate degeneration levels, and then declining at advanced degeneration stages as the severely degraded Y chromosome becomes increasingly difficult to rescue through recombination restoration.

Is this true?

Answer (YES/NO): NO